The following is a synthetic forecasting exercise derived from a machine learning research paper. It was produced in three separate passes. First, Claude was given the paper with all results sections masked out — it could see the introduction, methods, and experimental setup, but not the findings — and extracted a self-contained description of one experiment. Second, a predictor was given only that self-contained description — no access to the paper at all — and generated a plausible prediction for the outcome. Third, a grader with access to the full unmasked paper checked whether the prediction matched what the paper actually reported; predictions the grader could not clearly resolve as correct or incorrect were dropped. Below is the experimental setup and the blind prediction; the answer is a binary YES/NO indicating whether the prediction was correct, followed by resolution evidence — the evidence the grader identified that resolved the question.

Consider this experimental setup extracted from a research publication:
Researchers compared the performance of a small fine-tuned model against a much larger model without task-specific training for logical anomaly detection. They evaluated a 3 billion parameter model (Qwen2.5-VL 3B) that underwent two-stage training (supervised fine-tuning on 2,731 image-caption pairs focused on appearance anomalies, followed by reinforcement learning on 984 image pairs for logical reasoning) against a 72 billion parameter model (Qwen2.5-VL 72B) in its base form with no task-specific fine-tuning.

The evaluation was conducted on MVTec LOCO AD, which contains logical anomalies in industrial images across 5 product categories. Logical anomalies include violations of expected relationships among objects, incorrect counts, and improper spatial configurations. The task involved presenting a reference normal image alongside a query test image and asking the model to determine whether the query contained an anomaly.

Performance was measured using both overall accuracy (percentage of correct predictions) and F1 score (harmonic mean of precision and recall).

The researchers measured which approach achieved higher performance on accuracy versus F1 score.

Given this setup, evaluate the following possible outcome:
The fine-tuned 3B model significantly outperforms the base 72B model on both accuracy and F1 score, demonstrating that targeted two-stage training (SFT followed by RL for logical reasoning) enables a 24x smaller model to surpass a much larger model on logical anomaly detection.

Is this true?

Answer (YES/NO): NO